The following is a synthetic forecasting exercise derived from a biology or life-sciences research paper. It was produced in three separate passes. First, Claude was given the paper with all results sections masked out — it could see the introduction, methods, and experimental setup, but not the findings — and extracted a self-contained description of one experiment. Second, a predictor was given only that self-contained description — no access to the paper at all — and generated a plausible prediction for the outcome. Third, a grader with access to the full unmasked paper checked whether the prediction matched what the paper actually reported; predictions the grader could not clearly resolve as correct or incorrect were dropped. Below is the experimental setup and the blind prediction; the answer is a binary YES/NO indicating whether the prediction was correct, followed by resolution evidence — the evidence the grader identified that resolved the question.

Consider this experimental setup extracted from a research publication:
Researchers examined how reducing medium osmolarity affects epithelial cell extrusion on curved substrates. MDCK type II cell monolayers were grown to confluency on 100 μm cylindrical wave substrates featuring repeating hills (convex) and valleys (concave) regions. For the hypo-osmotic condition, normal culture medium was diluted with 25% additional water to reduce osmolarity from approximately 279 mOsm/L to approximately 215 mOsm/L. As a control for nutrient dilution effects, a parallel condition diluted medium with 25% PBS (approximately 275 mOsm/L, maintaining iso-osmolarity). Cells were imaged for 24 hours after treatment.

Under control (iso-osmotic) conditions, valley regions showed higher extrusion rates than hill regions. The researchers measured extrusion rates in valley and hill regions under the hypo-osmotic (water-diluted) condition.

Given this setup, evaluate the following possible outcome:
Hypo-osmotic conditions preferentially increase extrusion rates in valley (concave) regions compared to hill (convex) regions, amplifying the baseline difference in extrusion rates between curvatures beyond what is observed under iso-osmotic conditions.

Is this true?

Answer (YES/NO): NO